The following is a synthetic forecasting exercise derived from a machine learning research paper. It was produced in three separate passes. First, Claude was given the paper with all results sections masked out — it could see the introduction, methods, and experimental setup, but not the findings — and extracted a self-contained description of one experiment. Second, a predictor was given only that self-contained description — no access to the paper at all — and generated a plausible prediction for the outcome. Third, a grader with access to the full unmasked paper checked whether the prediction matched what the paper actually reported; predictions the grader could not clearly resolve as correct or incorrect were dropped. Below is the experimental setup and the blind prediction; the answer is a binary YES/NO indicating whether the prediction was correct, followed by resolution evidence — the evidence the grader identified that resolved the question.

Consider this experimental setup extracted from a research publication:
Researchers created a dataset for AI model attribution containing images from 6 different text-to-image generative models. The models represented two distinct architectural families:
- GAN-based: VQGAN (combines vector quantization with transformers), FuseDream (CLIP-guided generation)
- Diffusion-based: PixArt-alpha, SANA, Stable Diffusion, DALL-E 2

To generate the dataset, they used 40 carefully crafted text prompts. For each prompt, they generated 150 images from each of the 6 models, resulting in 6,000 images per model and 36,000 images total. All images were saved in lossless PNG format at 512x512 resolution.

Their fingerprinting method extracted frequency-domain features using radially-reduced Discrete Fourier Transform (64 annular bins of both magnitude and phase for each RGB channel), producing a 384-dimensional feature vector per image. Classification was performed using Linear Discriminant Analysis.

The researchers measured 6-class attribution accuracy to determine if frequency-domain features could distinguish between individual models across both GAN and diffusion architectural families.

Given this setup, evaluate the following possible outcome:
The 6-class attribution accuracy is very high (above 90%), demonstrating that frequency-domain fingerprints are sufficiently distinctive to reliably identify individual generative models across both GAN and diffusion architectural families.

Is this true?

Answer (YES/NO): YES